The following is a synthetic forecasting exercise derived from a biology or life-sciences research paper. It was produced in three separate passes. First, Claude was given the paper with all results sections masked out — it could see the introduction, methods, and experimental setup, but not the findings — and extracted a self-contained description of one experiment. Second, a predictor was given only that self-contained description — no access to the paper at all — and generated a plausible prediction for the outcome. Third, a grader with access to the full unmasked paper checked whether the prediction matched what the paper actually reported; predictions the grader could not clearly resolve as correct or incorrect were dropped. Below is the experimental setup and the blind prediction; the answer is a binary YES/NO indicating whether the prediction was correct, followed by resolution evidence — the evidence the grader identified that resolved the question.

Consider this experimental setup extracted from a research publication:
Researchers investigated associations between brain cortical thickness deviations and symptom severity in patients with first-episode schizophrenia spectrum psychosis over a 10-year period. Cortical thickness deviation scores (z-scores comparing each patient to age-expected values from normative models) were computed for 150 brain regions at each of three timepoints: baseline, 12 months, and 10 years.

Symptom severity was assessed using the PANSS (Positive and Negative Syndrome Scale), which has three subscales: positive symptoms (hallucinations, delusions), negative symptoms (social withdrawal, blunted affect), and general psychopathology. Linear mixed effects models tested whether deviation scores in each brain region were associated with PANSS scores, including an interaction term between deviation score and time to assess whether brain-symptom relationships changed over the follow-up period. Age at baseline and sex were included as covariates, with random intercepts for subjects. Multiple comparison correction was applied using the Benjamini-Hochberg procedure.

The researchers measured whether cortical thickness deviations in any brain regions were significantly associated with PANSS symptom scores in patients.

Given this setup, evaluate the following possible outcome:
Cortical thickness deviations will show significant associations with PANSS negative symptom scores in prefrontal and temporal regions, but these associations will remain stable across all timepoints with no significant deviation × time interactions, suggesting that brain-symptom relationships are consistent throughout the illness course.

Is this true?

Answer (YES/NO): NO